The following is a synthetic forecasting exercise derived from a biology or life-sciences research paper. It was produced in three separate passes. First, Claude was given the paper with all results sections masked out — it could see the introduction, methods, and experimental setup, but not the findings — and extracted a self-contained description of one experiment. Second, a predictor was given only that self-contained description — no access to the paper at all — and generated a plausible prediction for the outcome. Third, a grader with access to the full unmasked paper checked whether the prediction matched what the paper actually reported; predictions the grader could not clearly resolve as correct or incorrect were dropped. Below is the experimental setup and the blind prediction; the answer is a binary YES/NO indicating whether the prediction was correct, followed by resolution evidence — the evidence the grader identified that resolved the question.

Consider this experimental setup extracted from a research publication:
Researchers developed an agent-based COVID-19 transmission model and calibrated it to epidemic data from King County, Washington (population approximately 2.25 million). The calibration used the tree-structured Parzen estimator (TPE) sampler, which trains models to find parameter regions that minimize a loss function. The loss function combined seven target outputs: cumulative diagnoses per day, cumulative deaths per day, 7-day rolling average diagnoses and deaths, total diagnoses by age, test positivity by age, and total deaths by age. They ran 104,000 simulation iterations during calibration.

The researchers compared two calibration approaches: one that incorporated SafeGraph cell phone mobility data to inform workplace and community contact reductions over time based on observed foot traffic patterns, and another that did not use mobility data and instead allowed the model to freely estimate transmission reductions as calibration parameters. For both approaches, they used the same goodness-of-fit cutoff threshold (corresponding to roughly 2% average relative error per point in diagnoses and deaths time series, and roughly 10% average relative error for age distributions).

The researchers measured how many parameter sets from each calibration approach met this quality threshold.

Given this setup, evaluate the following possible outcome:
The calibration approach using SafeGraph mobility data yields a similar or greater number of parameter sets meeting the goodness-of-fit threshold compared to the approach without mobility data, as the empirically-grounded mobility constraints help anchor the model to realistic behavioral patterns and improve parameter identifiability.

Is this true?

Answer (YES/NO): YES